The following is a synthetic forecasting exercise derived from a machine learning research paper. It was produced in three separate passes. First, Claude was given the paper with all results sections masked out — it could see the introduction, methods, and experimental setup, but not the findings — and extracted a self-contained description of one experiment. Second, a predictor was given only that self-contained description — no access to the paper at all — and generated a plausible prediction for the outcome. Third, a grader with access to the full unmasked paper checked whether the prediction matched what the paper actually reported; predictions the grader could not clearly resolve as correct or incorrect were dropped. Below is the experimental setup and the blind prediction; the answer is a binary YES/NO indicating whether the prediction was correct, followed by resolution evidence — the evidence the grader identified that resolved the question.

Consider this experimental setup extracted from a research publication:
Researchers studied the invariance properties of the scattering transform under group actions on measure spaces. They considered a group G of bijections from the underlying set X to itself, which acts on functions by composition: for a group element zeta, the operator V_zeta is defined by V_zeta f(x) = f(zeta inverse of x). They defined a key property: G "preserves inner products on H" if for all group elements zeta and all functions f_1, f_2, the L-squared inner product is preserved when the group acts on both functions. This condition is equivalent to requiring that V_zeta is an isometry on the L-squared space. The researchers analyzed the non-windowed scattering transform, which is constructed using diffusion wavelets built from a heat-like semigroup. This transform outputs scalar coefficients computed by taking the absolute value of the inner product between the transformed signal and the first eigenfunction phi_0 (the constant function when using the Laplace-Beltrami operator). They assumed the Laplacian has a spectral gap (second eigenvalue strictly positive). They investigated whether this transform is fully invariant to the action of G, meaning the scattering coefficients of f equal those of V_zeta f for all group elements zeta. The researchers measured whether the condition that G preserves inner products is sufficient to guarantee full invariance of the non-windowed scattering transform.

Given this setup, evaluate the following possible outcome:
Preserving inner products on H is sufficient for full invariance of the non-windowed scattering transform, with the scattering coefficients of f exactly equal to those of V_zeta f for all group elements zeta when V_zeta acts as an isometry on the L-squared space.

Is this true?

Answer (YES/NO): YES